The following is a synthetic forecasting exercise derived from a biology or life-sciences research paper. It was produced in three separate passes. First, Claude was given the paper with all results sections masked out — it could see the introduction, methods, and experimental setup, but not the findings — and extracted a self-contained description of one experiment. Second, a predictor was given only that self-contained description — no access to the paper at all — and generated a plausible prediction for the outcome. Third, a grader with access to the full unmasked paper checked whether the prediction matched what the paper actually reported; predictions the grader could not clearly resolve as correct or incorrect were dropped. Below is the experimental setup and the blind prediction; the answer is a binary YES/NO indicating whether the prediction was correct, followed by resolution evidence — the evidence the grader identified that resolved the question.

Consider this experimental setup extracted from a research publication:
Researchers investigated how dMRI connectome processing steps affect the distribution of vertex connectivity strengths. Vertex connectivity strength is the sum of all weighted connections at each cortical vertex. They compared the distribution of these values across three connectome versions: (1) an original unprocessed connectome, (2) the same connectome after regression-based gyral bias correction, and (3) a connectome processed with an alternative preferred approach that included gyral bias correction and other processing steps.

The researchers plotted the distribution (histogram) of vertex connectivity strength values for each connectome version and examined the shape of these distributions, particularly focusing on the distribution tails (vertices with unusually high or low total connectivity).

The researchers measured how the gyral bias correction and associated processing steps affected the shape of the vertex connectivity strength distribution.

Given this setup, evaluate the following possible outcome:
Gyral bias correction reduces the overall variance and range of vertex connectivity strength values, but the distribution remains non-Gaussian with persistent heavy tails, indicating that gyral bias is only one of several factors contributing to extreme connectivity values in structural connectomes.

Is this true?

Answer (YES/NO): NO